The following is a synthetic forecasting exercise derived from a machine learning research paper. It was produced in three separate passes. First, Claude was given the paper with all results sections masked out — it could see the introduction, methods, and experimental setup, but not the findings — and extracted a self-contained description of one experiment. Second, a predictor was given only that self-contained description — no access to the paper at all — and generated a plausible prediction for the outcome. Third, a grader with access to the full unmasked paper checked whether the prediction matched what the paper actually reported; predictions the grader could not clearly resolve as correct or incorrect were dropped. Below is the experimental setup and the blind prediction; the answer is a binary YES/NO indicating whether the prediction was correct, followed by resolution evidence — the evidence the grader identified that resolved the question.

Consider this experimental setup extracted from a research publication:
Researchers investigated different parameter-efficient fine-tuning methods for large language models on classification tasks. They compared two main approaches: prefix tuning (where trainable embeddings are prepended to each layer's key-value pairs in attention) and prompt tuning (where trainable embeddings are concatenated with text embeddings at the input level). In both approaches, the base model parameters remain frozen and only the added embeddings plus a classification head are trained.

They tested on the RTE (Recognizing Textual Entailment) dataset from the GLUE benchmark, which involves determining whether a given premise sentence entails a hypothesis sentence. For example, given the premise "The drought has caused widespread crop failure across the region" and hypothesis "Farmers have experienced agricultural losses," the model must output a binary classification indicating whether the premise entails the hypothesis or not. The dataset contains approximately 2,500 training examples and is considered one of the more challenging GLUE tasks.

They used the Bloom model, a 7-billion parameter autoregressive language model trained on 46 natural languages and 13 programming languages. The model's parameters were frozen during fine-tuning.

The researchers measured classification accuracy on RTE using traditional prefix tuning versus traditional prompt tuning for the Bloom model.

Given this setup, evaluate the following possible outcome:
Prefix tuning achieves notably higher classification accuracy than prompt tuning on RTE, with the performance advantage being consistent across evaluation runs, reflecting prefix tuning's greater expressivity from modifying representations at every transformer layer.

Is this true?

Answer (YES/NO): NO